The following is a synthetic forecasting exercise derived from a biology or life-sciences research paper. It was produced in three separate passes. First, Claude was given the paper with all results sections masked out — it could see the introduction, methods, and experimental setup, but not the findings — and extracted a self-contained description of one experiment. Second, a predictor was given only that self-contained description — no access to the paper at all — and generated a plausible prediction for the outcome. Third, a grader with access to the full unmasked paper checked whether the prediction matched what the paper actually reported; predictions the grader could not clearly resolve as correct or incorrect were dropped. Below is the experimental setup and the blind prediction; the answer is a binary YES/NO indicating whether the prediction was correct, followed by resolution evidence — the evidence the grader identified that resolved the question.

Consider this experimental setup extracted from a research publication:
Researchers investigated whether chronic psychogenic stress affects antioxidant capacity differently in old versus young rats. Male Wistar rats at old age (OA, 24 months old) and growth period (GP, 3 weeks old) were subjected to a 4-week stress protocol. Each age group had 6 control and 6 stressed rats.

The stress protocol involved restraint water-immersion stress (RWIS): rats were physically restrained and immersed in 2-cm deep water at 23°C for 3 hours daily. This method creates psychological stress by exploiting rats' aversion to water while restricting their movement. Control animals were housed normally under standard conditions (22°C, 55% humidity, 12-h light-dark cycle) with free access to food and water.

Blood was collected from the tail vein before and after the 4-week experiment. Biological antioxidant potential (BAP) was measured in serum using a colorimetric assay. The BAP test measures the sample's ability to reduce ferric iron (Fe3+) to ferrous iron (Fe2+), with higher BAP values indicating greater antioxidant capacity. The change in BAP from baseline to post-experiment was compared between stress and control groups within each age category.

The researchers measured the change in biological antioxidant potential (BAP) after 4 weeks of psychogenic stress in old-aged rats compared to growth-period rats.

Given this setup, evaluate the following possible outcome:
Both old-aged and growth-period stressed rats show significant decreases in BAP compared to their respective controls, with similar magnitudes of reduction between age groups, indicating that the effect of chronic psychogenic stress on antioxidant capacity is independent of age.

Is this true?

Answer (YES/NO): NO